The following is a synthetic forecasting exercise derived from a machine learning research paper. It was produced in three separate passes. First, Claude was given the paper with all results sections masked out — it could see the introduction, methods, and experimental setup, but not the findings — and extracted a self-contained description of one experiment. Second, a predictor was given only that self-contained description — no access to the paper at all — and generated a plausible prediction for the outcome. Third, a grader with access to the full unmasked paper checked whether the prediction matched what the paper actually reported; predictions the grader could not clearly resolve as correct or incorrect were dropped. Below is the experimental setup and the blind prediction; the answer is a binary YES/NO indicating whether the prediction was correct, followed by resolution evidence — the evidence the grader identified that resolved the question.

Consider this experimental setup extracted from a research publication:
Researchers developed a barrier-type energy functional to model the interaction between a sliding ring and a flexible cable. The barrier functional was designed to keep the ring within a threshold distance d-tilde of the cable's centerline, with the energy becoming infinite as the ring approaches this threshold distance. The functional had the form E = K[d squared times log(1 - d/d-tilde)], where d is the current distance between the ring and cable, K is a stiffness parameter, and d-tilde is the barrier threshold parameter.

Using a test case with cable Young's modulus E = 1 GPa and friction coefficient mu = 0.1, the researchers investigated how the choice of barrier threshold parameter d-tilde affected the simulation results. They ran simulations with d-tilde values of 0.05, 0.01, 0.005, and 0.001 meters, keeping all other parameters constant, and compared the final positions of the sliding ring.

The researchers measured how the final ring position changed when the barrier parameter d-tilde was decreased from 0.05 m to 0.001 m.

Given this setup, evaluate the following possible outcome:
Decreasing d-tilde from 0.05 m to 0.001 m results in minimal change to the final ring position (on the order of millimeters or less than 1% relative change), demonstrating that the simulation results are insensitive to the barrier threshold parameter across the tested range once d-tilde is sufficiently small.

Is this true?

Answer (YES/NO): YES